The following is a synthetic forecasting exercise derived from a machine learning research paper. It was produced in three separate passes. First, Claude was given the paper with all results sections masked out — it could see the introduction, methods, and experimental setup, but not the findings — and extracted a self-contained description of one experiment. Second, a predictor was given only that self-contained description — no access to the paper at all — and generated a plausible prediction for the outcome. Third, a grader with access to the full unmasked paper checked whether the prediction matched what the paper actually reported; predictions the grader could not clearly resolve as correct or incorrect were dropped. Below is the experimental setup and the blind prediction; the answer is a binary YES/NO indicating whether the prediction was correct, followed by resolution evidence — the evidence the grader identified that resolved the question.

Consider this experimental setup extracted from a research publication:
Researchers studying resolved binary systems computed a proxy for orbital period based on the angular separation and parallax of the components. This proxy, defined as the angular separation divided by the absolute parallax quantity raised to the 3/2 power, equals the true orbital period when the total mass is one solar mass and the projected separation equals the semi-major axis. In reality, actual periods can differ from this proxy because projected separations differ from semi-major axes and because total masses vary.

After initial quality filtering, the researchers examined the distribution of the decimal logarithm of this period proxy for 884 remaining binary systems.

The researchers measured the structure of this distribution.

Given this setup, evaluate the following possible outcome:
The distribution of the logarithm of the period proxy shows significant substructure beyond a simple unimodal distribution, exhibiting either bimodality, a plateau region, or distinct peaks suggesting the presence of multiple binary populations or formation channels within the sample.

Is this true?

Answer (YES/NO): YES